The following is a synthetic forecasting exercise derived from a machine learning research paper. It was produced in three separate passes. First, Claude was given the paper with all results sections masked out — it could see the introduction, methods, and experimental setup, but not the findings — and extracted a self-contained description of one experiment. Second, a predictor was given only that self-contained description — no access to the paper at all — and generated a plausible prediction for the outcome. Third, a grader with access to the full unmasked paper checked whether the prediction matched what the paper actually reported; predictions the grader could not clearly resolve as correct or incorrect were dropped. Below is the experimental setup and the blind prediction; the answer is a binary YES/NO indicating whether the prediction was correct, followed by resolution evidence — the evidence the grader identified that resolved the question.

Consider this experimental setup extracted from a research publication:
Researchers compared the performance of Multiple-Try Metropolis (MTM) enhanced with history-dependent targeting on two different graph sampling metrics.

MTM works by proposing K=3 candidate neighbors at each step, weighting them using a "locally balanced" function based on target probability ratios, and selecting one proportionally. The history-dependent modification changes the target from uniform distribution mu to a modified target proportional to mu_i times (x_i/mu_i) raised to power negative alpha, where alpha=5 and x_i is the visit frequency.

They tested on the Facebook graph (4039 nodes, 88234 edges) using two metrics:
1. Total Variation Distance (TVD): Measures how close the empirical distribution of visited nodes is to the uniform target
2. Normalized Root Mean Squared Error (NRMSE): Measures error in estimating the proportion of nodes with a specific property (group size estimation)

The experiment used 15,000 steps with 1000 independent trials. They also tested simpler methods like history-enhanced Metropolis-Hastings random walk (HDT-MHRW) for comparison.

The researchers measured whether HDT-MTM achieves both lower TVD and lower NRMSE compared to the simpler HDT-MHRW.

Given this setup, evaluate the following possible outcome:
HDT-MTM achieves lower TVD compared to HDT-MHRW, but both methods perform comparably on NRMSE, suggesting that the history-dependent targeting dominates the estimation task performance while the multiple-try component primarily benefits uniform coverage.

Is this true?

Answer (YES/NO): NO